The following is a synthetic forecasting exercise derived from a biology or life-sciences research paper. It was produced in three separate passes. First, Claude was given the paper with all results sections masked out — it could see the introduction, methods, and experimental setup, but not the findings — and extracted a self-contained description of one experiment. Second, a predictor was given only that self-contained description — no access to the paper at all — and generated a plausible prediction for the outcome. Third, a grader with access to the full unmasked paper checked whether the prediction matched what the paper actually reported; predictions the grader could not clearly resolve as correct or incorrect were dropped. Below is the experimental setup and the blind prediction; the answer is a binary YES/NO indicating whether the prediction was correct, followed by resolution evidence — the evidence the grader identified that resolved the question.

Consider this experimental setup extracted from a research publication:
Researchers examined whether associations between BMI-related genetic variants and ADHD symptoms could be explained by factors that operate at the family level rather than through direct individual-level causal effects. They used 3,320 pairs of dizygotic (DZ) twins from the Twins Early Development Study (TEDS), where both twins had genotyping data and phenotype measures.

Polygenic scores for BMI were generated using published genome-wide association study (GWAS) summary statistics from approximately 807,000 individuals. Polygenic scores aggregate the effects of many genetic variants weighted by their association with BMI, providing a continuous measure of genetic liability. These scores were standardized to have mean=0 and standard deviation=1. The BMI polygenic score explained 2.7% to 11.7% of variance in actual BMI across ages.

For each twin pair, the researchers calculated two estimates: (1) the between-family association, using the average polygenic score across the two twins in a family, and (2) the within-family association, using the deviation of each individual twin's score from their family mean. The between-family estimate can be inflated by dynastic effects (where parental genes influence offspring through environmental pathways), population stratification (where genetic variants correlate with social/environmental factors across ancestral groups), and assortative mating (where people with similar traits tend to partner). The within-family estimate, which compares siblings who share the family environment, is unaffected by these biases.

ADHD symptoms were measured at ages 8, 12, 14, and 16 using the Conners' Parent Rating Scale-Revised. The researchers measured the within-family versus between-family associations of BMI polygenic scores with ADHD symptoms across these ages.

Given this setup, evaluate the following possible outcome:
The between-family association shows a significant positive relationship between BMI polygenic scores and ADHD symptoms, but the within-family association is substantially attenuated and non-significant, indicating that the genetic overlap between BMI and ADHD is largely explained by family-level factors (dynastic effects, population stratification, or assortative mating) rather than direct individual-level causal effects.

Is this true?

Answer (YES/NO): NO